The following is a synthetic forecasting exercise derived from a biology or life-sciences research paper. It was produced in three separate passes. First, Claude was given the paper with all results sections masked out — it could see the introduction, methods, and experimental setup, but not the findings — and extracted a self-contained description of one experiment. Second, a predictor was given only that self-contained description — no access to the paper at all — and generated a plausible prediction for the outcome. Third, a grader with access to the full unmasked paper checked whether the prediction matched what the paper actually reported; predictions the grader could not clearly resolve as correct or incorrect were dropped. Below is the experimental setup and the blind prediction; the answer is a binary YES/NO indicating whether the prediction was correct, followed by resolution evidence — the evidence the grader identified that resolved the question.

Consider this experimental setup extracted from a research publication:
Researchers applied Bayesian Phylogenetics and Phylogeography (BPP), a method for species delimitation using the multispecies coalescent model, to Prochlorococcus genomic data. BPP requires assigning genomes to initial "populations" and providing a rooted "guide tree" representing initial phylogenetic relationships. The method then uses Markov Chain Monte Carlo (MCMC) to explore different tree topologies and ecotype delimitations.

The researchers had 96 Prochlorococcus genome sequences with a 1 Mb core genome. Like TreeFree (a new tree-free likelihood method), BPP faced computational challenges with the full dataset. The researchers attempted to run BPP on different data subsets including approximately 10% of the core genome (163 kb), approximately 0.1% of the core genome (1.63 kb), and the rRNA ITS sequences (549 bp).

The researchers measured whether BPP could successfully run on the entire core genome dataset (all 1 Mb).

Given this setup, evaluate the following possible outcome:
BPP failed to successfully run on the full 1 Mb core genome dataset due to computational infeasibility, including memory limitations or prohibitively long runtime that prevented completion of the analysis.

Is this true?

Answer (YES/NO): YES